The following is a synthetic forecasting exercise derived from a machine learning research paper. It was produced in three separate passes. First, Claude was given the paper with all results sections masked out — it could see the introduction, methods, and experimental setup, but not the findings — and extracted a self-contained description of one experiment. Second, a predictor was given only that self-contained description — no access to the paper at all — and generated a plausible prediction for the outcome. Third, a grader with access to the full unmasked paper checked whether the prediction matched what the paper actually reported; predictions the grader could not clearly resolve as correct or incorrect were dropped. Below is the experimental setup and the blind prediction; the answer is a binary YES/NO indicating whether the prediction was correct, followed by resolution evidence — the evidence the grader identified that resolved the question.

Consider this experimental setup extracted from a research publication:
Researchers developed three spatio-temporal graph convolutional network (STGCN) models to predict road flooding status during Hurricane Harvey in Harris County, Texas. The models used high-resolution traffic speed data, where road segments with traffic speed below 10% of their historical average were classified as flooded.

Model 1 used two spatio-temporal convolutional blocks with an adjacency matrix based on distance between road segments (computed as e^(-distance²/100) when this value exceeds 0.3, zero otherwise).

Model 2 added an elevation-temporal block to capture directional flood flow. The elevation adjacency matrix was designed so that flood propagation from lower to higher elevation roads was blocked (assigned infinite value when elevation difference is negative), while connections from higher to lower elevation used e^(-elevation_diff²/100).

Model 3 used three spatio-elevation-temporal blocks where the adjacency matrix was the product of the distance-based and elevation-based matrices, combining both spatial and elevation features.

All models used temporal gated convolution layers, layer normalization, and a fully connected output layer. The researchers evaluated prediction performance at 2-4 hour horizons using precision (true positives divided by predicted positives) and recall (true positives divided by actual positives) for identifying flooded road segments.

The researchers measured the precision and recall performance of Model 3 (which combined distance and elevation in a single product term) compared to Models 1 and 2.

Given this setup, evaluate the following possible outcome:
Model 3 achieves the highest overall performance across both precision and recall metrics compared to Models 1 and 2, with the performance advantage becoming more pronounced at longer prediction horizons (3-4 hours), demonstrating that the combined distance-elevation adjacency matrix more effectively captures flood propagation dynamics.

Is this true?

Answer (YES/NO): NO